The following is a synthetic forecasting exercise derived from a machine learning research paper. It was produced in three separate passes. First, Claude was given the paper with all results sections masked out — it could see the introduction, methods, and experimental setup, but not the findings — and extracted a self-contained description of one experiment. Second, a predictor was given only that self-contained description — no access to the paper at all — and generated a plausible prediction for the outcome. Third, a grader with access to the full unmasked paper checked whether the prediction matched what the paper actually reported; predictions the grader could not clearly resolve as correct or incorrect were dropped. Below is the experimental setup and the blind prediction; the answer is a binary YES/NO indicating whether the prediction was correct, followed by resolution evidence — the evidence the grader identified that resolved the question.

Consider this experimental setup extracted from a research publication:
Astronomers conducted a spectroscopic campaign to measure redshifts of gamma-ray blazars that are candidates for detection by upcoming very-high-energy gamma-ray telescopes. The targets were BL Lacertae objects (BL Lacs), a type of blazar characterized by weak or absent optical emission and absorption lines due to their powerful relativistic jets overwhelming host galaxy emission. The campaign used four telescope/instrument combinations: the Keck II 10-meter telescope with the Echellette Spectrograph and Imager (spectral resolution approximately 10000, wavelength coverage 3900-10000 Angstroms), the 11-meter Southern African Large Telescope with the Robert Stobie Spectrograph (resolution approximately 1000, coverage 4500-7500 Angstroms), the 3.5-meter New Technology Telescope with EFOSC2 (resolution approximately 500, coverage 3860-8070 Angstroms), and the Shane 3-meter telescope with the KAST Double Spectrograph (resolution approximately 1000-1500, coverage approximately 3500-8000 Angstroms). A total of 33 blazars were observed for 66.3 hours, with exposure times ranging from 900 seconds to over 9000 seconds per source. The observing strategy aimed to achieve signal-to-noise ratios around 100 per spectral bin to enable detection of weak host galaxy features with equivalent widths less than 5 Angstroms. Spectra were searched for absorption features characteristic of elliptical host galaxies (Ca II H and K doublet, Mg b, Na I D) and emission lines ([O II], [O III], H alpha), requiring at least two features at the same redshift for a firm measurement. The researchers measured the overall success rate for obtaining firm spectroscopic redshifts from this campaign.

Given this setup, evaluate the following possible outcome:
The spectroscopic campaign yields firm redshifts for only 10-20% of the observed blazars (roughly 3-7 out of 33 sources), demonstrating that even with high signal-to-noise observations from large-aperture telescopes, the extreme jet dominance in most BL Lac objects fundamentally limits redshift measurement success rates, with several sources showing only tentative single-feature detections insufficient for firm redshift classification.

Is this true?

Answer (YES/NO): NO